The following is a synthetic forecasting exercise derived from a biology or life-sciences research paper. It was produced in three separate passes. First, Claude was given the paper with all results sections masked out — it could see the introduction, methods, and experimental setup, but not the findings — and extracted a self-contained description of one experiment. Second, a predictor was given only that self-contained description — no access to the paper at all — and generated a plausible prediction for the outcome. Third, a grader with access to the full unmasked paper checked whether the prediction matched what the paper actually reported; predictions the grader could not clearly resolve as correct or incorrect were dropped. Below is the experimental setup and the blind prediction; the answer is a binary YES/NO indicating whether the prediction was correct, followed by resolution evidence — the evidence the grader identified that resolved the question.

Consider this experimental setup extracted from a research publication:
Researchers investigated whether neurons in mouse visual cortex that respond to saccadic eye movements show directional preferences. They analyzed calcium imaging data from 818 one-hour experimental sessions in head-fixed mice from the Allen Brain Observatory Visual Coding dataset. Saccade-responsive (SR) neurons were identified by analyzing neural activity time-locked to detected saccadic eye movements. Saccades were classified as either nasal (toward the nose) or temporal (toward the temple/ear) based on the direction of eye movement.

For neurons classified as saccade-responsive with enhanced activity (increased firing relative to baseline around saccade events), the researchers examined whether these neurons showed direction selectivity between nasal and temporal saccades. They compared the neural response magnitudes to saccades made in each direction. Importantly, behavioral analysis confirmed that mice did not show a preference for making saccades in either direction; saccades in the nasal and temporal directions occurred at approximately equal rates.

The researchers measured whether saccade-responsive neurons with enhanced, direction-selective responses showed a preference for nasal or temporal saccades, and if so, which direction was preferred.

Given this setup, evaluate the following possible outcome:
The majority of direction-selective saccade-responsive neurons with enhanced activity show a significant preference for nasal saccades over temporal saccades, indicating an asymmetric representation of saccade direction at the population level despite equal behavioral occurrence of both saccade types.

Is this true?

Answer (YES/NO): NO